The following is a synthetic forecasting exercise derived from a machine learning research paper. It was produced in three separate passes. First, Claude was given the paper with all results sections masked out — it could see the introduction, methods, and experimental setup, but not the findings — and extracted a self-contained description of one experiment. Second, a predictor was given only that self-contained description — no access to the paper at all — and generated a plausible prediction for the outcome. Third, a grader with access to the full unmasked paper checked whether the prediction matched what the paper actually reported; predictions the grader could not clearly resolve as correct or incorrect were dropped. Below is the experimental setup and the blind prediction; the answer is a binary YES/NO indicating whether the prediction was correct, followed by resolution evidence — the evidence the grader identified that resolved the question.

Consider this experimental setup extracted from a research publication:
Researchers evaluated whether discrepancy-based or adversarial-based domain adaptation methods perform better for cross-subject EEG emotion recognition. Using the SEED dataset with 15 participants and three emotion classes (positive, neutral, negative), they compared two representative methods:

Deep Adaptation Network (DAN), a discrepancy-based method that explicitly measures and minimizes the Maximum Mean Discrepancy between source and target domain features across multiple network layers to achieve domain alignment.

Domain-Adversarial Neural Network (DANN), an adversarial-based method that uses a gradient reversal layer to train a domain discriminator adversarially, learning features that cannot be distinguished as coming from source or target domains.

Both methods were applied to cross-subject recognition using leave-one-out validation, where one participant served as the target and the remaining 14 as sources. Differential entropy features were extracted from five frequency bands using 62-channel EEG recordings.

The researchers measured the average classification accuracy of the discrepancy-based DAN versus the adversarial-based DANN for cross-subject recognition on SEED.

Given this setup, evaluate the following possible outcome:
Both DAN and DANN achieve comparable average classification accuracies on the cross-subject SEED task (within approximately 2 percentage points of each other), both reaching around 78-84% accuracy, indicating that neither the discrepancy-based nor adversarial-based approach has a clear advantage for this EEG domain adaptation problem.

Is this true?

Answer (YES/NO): YES